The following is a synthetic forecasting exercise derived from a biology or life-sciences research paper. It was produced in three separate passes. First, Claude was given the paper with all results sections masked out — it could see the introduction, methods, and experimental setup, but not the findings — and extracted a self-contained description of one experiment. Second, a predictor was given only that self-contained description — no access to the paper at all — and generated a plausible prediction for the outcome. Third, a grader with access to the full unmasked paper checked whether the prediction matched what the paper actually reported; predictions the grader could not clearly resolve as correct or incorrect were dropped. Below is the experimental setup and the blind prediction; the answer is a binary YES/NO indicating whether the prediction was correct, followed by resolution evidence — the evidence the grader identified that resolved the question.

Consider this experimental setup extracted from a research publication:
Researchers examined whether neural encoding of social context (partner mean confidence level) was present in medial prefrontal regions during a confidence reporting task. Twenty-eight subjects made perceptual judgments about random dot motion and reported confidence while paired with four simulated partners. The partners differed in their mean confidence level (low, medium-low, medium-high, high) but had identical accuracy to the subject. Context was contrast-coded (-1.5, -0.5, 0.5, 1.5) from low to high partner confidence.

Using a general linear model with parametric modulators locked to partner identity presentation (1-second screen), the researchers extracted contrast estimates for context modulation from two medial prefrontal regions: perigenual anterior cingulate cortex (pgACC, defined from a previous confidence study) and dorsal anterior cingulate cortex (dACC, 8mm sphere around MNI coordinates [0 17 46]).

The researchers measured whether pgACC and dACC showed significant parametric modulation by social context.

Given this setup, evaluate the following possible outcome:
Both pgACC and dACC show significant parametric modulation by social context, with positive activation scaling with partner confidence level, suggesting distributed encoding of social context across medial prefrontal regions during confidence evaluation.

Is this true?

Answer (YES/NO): NO